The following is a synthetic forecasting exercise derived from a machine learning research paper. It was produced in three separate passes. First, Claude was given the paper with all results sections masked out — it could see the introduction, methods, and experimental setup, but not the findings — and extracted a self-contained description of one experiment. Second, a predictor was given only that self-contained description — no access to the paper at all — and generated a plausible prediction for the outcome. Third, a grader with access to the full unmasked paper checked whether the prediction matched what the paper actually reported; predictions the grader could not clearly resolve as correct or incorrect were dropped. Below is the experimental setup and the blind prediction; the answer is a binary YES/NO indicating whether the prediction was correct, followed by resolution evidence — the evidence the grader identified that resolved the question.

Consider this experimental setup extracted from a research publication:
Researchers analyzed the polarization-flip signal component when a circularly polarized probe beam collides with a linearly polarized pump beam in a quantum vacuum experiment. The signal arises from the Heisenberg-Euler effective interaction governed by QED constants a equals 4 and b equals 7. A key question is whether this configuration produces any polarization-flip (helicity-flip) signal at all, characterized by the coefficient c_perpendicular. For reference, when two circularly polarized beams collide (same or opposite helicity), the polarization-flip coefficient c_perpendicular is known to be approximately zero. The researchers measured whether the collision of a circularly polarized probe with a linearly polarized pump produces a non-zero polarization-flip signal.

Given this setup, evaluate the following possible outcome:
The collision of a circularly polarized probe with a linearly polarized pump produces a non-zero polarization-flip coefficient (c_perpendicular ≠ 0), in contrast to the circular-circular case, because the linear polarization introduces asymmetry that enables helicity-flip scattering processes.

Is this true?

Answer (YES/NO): YES